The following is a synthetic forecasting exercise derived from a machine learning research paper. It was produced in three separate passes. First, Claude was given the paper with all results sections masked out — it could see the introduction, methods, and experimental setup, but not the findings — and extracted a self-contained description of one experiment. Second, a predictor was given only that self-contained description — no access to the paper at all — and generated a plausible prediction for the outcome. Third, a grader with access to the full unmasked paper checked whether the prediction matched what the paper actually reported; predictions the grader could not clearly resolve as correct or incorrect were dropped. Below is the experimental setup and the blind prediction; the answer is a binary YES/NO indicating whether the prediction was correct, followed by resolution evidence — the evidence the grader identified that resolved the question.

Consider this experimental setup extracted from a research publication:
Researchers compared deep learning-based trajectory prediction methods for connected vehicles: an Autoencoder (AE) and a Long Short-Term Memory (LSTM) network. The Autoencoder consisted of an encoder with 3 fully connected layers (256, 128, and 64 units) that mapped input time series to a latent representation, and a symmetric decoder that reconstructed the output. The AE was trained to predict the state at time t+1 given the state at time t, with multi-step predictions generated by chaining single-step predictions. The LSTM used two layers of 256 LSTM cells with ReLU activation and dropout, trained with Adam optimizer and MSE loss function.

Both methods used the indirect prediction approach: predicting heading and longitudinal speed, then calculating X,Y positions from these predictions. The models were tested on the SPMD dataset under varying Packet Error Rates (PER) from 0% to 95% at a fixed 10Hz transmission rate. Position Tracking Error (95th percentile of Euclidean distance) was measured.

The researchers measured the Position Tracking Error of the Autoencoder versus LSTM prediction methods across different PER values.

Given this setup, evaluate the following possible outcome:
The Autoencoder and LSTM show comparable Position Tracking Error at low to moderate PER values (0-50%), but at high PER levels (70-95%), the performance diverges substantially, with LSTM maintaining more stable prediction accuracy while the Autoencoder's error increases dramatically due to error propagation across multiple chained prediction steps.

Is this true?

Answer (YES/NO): NO